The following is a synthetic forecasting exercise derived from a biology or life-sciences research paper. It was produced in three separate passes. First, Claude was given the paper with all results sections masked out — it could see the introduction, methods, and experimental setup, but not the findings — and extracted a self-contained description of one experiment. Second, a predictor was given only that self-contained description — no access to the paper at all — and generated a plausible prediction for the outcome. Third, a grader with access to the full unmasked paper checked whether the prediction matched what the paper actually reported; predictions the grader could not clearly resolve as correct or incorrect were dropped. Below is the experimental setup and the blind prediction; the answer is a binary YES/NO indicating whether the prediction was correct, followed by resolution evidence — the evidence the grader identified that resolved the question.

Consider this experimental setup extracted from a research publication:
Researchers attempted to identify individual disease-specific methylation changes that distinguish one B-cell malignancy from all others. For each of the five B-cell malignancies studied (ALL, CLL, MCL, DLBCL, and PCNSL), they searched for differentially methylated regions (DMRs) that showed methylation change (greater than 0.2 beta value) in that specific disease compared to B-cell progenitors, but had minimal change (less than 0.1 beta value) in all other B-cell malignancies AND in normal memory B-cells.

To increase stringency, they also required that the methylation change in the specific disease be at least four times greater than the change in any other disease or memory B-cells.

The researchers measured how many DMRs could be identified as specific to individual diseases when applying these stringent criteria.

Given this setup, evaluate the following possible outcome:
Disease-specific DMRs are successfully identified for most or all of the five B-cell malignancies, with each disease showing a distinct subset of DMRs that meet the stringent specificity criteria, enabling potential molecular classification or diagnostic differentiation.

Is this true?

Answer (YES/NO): NO